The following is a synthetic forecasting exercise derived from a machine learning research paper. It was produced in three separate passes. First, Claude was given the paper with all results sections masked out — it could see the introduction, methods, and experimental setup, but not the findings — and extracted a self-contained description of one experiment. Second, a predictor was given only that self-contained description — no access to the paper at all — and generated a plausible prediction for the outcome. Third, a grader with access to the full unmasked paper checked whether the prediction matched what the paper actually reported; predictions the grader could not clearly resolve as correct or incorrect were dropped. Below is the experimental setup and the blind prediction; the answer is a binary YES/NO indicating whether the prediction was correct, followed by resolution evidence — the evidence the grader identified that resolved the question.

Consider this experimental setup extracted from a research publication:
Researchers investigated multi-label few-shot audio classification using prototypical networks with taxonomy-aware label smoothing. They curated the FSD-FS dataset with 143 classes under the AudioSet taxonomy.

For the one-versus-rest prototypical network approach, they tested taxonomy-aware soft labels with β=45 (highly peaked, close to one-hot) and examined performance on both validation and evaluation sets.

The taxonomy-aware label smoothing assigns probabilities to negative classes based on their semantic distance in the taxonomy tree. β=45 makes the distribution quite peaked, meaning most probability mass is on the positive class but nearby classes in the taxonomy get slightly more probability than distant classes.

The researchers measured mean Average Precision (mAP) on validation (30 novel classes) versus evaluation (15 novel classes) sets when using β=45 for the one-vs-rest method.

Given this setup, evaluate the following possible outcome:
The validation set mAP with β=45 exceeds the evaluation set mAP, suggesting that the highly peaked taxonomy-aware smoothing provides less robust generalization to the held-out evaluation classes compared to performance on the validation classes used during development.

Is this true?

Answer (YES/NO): YES